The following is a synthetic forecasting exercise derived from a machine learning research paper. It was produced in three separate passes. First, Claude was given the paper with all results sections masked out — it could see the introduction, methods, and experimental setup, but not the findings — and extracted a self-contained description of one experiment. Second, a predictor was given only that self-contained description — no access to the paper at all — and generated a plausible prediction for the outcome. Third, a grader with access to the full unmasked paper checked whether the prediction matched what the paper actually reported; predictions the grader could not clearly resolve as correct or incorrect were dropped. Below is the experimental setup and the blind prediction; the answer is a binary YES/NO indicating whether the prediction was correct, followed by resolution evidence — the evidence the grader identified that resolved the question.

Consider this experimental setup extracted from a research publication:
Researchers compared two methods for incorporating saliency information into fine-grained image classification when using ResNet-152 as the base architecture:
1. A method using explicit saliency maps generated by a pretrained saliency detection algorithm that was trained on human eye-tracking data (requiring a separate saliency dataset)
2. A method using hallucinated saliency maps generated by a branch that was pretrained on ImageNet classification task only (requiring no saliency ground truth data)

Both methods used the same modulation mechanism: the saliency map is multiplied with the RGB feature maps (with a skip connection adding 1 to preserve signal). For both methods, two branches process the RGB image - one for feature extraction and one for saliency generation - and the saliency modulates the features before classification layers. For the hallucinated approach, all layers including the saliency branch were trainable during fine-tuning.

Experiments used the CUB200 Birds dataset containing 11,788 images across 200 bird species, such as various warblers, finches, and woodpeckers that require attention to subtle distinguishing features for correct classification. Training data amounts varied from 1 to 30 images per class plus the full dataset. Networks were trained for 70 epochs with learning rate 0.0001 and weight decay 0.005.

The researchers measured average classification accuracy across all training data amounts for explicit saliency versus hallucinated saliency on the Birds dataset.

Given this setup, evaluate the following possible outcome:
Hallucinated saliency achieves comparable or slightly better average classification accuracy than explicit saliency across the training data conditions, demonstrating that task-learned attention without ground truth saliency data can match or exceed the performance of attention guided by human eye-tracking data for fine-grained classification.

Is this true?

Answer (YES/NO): NO